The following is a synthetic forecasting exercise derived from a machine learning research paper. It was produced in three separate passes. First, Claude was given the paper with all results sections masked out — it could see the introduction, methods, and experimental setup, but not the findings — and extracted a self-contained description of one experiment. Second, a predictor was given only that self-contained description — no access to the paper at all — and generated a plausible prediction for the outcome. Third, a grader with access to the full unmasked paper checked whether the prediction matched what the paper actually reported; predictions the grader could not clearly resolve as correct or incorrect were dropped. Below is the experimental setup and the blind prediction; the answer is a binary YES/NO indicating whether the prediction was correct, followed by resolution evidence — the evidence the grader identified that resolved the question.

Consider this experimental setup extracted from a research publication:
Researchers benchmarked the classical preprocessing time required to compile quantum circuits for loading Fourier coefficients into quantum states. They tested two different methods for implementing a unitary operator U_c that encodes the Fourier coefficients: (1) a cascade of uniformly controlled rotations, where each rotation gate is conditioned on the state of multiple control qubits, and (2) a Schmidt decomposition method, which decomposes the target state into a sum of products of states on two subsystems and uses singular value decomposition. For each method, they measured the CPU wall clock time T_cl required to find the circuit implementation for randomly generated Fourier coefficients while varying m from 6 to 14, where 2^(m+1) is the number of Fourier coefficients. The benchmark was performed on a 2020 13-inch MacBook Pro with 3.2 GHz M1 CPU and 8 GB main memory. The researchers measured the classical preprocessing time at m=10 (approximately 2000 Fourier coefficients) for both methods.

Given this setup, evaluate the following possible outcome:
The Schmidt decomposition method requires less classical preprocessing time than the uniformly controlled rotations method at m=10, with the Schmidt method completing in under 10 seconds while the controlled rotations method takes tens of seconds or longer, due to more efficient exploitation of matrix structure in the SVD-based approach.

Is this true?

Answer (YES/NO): NO